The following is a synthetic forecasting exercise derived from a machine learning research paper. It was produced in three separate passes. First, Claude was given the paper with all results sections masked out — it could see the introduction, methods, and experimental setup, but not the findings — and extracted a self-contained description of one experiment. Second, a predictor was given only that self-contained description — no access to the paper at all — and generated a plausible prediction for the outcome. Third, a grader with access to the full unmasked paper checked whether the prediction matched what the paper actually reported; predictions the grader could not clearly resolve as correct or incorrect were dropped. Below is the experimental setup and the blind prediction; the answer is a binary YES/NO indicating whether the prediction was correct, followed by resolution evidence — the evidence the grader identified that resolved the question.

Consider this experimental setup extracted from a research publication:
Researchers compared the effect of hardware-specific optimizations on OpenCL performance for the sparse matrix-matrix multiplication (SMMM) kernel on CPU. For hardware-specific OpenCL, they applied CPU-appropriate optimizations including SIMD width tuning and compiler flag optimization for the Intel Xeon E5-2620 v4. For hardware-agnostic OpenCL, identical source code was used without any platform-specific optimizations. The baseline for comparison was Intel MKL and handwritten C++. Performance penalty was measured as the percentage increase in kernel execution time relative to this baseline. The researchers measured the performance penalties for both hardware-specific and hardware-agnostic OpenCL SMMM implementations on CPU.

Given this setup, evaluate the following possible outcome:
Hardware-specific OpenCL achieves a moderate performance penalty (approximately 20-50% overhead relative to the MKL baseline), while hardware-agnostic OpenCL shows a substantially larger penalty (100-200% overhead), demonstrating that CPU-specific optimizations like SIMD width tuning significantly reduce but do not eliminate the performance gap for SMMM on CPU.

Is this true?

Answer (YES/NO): NO